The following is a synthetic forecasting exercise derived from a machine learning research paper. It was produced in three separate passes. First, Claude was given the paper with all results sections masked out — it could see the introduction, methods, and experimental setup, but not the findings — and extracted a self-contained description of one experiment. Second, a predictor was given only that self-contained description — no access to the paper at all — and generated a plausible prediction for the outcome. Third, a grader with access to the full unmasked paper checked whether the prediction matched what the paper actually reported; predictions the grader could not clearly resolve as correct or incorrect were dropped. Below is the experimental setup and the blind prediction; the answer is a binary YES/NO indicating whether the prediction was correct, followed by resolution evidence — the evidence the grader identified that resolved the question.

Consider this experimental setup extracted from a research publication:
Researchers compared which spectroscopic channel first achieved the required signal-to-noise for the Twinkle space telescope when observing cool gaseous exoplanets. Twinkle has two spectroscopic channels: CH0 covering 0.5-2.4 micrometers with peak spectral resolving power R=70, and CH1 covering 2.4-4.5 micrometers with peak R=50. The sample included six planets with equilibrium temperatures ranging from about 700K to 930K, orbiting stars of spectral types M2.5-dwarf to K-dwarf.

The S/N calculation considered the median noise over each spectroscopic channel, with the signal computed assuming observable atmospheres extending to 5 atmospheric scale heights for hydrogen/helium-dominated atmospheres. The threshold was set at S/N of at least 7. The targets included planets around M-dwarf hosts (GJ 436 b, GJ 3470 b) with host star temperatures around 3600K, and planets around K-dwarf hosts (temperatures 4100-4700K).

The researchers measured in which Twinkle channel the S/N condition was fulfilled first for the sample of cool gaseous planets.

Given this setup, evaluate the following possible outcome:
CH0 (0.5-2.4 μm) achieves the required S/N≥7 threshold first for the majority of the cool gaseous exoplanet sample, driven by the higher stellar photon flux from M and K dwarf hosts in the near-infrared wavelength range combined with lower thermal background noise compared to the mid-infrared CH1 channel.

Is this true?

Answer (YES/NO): YES